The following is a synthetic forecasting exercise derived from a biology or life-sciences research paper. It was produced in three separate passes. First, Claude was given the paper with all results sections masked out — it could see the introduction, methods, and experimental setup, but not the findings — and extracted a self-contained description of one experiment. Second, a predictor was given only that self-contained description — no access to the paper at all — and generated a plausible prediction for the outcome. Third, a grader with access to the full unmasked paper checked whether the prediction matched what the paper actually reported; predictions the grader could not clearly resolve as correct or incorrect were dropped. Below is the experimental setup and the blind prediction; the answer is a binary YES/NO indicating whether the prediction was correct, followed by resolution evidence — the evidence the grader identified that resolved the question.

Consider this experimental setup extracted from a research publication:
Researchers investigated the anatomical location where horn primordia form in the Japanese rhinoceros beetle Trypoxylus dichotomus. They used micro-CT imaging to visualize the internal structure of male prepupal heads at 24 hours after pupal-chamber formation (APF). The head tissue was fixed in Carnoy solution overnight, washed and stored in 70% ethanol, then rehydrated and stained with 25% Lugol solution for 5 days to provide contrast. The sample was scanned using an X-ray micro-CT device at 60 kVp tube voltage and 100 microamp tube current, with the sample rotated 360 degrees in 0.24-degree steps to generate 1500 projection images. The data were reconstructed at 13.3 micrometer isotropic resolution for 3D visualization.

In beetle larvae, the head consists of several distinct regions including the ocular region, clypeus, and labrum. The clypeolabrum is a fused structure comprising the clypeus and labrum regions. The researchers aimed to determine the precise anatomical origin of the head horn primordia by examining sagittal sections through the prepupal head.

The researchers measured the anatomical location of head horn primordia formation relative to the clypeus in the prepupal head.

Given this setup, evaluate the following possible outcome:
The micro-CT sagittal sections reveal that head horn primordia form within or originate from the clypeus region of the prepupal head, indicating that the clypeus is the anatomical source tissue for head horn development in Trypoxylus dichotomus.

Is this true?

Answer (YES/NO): NO